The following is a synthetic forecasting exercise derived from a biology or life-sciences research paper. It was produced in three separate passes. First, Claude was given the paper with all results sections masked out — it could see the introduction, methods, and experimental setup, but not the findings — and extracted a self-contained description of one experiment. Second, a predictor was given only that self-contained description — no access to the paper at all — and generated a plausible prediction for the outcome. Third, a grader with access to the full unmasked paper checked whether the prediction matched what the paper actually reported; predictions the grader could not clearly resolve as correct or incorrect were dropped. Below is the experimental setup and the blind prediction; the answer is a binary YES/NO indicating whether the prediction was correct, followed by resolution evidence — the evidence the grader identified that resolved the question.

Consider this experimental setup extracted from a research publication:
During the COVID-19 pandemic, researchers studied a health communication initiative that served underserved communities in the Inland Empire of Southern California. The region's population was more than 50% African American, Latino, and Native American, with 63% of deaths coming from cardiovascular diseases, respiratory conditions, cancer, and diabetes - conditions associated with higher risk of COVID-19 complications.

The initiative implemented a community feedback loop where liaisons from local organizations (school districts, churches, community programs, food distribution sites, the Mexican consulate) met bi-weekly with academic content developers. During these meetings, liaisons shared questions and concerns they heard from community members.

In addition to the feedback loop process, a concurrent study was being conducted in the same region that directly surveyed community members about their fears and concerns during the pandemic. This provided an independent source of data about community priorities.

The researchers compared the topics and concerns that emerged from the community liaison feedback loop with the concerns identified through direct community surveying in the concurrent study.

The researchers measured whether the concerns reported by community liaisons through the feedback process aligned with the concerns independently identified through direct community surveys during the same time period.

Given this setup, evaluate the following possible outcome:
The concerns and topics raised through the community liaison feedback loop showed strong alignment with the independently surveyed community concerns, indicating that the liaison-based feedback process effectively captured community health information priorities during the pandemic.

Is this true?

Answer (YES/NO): YES